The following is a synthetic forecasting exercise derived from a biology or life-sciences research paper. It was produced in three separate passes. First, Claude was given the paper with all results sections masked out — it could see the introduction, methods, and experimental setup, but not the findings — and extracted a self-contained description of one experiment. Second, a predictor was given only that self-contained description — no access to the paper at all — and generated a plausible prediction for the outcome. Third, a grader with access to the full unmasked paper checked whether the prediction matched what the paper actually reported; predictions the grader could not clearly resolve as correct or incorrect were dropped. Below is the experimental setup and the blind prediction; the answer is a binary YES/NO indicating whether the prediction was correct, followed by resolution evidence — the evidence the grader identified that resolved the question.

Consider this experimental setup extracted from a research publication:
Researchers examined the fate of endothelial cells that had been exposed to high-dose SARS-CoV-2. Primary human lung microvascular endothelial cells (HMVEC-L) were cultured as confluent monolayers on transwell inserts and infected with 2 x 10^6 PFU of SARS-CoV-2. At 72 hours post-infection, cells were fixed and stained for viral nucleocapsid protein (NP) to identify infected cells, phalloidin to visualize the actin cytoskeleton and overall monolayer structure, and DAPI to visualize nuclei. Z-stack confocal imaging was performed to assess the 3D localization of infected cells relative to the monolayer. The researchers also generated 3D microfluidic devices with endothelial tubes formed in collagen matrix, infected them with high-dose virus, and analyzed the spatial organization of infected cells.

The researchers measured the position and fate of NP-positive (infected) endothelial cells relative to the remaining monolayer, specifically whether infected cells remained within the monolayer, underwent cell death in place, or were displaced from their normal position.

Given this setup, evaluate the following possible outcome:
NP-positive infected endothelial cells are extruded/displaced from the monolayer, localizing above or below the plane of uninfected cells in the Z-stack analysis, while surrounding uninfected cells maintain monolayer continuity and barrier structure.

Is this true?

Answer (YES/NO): YES